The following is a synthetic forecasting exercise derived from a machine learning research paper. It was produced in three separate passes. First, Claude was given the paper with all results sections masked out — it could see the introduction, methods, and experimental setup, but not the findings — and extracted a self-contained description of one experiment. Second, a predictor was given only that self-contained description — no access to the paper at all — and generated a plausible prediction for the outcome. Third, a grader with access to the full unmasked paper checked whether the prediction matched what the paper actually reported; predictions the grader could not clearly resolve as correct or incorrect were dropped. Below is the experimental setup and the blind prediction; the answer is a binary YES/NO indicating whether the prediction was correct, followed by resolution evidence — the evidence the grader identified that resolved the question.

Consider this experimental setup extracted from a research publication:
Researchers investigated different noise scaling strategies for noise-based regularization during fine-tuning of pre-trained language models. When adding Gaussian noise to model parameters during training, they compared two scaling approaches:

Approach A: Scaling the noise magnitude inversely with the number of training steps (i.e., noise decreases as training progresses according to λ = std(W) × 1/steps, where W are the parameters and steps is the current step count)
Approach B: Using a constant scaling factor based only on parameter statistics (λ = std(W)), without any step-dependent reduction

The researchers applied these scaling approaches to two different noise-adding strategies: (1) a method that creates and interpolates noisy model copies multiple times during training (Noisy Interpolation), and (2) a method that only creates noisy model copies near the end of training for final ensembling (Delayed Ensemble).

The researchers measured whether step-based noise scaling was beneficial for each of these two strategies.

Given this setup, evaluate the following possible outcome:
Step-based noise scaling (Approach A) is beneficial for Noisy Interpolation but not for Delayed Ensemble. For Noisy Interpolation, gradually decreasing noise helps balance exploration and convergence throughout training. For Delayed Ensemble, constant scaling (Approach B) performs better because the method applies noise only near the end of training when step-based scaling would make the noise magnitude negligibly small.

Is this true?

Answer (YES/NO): YES